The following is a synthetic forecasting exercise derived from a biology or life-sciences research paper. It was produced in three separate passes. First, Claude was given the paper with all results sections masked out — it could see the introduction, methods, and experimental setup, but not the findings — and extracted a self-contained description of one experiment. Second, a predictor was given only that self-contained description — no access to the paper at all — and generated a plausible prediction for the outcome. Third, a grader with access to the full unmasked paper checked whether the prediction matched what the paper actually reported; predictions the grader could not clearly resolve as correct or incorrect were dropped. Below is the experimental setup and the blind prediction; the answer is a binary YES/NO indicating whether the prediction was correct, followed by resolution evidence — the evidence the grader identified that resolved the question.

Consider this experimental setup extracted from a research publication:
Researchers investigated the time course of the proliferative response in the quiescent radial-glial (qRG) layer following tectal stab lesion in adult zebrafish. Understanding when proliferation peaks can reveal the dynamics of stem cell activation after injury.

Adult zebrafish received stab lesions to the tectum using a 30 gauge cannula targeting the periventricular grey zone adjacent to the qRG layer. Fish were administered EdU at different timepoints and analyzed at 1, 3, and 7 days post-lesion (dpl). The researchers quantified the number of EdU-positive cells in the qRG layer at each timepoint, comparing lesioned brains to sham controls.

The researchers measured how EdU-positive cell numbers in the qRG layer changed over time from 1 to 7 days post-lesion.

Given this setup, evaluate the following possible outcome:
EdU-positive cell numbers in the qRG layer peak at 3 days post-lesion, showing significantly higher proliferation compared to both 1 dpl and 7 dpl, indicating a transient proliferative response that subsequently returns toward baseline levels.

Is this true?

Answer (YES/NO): YES